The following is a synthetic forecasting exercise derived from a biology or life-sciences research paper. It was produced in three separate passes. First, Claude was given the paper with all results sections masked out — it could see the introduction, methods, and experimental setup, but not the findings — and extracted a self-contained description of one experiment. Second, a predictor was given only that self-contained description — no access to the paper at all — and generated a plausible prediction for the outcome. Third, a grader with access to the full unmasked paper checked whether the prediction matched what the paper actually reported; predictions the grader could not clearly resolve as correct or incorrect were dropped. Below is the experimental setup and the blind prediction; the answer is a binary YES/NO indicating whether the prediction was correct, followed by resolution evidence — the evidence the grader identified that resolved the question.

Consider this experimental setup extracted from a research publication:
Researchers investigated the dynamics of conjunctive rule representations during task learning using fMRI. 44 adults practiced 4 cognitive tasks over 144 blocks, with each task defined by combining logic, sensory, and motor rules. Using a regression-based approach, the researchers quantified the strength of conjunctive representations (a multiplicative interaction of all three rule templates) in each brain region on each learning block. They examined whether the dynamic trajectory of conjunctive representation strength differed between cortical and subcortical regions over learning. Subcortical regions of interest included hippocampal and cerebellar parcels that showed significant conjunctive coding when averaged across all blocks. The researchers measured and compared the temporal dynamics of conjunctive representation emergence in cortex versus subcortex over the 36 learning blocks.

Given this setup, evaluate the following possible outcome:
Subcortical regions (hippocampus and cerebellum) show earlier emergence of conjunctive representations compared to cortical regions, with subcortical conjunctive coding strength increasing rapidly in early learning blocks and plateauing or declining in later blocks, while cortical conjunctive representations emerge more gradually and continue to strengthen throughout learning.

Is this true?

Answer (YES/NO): NO